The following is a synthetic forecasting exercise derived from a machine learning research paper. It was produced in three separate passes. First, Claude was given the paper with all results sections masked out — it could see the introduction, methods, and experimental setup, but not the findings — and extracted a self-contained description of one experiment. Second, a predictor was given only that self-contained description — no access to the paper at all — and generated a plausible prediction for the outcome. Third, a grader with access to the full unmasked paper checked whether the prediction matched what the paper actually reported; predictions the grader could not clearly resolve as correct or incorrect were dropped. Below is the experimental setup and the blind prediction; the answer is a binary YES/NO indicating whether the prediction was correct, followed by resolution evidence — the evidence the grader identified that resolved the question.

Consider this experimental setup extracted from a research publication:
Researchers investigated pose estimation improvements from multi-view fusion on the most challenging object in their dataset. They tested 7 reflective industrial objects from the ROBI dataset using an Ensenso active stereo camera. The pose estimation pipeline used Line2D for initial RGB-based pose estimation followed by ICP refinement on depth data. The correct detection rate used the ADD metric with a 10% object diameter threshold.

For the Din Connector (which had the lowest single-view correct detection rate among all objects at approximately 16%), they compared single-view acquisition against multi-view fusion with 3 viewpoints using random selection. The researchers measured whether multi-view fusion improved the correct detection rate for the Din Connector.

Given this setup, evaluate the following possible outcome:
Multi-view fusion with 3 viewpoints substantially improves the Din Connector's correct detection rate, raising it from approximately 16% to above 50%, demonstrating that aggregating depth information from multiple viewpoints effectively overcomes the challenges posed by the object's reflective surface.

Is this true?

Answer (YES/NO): NO